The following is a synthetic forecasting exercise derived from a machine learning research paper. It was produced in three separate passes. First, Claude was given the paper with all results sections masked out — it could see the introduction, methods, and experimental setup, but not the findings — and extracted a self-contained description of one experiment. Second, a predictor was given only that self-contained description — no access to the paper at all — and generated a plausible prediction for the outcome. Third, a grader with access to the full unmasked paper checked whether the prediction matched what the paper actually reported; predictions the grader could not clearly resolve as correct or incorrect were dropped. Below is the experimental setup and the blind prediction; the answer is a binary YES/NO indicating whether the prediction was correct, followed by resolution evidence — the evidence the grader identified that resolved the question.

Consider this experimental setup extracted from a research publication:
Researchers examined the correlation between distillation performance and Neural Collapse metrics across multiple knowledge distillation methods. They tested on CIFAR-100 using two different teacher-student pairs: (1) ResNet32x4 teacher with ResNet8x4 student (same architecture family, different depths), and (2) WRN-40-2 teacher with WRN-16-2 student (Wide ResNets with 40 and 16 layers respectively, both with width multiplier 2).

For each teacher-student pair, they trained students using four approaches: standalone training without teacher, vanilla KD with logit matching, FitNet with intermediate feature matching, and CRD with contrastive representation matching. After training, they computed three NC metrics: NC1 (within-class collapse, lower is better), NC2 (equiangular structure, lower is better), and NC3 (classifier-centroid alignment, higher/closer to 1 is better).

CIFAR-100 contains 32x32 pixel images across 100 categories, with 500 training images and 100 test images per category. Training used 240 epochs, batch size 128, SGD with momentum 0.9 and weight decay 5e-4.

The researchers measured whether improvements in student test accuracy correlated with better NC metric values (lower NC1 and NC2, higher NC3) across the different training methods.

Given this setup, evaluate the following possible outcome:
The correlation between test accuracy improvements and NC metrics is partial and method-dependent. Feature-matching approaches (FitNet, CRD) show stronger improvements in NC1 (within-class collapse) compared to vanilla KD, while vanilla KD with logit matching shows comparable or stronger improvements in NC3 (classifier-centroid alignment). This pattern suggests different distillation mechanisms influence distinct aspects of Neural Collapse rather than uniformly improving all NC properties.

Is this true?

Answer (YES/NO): NO